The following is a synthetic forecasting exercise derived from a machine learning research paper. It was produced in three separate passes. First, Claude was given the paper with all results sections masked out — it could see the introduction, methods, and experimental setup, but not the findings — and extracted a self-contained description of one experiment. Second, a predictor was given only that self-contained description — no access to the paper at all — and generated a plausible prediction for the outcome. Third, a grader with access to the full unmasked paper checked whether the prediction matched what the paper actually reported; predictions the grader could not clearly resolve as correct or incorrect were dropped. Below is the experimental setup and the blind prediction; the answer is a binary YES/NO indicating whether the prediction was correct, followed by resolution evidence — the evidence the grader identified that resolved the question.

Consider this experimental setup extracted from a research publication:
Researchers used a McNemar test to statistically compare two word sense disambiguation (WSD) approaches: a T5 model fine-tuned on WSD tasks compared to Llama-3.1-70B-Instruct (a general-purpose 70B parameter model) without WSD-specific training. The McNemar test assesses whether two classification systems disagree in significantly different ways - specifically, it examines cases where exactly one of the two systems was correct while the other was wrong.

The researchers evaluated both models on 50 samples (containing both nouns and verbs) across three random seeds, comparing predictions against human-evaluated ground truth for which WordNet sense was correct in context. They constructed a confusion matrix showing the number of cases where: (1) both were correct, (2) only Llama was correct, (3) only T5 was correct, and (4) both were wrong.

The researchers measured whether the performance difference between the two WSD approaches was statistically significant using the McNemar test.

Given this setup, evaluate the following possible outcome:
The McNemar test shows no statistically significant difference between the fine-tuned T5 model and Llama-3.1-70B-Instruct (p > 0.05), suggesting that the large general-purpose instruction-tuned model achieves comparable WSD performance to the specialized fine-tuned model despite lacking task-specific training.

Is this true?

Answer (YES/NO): NO